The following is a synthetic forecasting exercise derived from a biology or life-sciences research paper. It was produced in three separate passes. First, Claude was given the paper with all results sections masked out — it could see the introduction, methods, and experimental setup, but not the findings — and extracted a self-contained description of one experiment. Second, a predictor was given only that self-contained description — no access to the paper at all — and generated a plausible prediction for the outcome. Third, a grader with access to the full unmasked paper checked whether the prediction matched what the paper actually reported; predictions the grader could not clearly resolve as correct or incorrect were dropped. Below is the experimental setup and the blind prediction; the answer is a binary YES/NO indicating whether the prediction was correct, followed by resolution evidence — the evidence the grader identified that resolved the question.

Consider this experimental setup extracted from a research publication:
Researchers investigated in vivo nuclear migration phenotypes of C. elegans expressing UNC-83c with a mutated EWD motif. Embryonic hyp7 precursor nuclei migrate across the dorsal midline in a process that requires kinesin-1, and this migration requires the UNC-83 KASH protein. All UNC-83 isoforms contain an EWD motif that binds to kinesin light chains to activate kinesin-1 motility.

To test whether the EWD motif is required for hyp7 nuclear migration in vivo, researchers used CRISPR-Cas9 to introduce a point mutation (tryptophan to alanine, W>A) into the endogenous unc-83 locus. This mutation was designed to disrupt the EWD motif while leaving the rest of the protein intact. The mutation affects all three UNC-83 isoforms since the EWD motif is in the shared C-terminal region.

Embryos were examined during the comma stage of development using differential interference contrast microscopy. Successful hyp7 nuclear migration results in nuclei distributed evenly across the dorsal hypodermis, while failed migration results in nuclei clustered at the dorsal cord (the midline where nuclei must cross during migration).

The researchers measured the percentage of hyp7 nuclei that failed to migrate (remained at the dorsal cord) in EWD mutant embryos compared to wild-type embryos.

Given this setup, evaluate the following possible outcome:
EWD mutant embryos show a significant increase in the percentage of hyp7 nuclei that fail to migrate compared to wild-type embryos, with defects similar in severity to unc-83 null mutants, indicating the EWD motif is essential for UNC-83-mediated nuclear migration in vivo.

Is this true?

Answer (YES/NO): YES